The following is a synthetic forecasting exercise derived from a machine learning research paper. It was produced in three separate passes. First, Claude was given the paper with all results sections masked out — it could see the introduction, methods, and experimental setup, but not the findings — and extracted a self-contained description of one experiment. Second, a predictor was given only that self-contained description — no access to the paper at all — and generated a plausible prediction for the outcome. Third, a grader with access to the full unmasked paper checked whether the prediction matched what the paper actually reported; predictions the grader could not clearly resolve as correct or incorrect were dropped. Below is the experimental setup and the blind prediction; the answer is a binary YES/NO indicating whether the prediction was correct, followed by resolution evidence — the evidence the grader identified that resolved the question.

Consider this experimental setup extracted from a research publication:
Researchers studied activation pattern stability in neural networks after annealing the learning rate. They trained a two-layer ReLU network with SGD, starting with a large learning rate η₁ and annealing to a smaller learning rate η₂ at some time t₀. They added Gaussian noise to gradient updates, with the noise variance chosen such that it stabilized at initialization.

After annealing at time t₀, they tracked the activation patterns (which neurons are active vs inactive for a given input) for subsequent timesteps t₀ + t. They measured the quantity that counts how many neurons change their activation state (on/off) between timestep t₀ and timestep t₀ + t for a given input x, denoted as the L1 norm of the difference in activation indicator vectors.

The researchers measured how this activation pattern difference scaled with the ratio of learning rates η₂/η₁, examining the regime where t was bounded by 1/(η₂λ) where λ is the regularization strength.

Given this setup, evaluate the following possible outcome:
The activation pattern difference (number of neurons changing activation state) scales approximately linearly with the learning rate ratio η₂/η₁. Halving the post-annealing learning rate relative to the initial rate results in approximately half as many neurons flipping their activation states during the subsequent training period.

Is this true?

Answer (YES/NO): NO